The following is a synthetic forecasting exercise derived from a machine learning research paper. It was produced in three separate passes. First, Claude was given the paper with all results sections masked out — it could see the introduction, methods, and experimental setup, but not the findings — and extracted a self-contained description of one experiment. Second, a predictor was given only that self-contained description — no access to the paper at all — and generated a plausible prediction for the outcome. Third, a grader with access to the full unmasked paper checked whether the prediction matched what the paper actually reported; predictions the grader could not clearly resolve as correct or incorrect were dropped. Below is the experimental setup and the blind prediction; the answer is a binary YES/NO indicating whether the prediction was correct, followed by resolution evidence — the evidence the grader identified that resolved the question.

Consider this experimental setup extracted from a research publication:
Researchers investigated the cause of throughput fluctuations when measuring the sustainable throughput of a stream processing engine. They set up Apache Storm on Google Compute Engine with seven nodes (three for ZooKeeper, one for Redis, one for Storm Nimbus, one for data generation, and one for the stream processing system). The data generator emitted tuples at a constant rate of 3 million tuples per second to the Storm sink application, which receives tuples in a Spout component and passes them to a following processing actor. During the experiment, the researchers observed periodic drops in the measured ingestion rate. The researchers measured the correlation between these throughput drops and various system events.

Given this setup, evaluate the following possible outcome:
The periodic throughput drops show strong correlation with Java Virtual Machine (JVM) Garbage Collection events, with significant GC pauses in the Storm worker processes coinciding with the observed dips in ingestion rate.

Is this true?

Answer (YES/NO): YES